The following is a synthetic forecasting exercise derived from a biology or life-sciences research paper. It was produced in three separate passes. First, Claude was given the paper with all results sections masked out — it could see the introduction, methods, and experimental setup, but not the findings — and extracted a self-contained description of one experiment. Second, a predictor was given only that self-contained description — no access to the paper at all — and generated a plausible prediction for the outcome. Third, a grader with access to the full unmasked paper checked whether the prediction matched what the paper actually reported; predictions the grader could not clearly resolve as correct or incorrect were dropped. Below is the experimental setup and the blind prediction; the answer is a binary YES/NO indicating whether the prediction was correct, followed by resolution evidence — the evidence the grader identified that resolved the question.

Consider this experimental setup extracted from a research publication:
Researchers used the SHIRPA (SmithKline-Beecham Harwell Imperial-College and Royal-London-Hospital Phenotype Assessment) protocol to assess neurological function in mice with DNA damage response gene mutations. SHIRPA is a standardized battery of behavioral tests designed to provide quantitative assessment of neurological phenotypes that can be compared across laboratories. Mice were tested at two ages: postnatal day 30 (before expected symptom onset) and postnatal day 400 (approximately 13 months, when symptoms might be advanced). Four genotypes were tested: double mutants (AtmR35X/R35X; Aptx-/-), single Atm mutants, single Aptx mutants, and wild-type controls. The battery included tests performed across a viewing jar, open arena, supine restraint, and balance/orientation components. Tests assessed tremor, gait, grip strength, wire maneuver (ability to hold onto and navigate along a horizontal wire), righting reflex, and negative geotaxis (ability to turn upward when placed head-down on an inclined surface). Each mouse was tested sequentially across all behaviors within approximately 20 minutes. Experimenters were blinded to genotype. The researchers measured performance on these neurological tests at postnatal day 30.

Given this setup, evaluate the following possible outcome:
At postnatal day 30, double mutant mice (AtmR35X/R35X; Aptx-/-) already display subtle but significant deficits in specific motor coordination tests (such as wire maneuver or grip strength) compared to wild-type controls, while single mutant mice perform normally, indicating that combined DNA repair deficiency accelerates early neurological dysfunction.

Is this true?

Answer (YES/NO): NO